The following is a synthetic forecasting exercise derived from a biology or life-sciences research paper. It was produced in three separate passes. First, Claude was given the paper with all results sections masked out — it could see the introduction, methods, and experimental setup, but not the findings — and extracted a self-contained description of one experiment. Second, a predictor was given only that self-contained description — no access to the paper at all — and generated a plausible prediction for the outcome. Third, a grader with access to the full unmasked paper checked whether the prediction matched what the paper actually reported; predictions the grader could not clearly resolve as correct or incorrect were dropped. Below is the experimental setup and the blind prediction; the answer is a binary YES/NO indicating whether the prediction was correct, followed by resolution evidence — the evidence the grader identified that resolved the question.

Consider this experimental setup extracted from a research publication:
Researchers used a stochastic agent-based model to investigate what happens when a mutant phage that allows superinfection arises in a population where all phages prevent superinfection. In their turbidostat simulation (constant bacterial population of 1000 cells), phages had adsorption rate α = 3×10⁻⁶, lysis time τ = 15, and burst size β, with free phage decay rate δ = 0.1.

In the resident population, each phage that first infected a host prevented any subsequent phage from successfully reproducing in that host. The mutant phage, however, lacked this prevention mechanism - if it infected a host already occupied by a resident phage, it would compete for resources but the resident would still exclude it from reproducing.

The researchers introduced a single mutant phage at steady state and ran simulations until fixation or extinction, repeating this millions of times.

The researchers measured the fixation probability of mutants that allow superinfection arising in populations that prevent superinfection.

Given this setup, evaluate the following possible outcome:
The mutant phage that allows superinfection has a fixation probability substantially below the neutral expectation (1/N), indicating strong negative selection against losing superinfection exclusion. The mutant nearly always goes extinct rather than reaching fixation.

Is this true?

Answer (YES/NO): YES